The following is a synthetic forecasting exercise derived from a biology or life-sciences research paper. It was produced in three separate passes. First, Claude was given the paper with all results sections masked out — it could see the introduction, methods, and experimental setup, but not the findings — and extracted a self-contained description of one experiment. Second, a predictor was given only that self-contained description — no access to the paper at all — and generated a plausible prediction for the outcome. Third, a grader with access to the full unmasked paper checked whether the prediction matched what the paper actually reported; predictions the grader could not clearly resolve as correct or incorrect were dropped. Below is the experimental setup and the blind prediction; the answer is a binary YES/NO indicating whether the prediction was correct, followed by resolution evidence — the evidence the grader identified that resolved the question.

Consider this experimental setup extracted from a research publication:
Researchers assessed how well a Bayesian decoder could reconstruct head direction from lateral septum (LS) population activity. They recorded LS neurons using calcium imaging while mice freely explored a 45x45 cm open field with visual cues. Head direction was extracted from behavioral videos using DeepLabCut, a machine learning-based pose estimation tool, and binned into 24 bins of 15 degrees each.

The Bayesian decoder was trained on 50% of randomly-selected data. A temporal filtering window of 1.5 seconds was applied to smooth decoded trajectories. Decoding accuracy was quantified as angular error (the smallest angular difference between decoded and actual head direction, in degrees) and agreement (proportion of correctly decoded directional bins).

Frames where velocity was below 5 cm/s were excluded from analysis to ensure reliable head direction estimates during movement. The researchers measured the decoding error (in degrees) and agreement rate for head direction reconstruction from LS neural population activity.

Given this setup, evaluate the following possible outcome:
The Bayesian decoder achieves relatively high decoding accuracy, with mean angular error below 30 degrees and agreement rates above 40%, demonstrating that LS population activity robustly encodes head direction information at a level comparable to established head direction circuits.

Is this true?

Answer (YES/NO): NO